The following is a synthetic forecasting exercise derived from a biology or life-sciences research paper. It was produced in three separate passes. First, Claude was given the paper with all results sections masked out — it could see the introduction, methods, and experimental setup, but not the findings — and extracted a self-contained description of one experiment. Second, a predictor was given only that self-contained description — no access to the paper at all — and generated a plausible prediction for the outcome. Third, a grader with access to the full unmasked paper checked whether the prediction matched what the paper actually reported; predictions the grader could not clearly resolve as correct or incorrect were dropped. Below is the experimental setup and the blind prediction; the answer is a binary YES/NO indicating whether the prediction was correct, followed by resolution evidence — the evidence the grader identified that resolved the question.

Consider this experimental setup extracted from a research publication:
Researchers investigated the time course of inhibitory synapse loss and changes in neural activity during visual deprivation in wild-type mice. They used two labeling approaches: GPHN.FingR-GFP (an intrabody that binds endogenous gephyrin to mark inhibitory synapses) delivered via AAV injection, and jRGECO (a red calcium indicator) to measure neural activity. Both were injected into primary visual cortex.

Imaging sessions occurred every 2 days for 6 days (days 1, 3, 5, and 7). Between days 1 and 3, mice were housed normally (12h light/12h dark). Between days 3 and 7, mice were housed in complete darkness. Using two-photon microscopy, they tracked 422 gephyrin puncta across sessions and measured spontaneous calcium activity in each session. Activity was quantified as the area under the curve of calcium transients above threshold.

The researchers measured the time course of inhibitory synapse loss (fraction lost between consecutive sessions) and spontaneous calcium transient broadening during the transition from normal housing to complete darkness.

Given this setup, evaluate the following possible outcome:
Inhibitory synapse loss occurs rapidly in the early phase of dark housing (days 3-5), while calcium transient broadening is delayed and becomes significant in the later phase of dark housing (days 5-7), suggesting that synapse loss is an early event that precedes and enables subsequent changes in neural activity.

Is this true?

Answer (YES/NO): NO